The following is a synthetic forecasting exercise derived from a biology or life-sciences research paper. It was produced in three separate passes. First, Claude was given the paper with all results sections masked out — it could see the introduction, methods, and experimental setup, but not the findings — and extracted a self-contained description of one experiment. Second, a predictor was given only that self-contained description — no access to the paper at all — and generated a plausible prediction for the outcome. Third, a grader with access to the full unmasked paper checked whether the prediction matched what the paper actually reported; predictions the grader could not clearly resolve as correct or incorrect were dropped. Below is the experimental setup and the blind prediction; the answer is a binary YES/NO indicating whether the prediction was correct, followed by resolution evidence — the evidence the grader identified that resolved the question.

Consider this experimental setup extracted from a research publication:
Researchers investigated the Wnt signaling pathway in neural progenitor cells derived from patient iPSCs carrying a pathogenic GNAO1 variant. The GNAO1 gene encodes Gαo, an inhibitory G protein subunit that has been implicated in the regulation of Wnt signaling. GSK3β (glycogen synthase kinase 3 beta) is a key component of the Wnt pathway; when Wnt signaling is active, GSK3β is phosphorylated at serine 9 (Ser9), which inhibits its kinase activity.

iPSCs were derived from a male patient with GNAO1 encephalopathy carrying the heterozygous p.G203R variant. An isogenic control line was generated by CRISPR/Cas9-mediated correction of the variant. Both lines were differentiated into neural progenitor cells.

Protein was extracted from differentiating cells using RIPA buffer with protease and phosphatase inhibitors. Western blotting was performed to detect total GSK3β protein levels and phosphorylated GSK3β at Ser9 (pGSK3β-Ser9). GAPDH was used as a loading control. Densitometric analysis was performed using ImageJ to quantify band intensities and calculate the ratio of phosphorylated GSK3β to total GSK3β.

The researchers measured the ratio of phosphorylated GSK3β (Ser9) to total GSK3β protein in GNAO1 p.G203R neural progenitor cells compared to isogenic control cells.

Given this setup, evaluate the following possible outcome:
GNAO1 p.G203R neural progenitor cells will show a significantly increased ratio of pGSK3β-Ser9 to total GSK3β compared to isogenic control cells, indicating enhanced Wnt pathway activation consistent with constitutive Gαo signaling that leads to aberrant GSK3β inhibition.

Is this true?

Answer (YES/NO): NO